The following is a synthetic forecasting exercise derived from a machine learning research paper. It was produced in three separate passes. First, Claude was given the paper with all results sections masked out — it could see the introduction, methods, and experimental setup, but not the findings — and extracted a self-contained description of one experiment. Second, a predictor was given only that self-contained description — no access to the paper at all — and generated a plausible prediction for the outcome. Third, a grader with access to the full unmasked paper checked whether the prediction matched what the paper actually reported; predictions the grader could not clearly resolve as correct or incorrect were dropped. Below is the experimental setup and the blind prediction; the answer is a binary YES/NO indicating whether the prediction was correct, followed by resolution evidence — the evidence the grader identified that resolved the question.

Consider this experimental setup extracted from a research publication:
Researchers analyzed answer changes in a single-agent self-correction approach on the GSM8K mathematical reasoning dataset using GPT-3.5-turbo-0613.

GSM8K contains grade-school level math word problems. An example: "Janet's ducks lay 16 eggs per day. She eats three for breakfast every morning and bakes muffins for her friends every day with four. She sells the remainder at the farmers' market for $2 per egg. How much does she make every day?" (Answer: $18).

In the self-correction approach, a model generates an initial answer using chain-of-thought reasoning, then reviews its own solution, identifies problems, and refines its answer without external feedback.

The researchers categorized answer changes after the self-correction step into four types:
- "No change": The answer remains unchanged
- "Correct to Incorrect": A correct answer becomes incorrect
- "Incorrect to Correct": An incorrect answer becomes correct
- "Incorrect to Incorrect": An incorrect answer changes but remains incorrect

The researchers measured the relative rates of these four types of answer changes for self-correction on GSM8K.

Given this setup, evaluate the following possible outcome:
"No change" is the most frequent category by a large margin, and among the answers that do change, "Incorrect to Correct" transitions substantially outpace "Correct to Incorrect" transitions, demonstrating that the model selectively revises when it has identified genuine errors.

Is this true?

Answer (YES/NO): NO